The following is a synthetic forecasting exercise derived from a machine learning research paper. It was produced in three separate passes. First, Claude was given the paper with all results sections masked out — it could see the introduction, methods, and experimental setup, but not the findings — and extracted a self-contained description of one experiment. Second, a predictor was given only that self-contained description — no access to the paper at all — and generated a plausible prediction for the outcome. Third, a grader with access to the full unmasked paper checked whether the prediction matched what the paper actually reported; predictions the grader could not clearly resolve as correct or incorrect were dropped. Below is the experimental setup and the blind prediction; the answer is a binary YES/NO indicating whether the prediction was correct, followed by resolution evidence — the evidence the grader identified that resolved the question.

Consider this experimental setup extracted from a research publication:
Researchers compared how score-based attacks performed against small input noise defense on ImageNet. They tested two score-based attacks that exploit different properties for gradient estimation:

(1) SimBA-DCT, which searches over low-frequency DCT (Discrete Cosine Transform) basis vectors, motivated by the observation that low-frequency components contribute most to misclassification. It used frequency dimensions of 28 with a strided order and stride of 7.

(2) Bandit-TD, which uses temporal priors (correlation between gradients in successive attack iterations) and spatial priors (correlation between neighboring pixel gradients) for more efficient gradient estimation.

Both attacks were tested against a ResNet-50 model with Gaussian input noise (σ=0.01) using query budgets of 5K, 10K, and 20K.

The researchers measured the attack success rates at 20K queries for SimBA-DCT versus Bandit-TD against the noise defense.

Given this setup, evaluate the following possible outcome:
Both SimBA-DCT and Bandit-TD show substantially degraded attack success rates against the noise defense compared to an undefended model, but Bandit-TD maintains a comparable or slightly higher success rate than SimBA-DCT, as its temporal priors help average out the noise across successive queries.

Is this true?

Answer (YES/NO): YES